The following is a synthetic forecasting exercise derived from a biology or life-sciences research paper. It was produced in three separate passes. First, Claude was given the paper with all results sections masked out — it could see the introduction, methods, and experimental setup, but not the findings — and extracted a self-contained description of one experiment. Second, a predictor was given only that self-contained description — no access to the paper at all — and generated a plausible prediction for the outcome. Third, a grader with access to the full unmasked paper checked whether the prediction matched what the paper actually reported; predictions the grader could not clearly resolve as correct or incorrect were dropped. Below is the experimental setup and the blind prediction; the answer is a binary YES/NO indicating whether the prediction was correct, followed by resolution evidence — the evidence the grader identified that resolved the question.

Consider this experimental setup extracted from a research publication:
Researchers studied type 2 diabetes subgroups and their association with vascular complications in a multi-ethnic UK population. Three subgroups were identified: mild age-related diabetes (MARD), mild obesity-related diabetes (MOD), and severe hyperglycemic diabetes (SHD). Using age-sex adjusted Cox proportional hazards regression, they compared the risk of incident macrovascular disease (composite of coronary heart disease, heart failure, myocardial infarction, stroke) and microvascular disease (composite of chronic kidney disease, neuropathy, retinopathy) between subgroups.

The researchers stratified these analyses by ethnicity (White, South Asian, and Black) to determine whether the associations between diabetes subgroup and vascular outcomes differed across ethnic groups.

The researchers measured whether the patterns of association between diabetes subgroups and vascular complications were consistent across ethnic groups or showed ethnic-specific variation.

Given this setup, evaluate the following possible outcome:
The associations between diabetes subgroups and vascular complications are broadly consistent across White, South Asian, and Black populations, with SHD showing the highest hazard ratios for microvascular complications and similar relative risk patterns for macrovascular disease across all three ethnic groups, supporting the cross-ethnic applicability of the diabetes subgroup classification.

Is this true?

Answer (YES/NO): NO